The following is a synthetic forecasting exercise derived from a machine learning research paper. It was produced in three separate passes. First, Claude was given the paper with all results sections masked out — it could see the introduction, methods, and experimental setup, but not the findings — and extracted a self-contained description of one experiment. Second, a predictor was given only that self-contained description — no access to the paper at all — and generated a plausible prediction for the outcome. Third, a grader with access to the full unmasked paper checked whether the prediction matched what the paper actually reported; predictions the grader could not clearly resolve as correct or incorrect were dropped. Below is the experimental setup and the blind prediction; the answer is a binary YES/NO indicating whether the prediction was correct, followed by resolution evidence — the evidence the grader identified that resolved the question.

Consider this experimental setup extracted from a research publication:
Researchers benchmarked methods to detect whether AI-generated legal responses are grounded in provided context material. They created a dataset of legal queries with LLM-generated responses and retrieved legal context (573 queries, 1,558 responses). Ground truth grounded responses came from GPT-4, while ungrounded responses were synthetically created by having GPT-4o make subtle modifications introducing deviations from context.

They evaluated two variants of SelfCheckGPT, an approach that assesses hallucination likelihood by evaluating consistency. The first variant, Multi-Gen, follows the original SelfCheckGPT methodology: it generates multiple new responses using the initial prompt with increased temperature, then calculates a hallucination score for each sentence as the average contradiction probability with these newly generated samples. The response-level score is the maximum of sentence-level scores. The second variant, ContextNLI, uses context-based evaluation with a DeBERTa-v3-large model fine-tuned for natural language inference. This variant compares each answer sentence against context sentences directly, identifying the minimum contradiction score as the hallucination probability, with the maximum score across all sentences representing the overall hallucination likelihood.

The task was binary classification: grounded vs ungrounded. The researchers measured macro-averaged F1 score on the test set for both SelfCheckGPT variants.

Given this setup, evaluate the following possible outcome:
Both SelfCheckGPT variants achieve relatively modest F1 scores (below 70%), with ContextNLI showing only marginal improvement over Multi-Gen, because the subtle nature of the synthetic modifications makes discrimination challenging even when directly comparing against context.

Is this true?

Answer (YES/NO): NO